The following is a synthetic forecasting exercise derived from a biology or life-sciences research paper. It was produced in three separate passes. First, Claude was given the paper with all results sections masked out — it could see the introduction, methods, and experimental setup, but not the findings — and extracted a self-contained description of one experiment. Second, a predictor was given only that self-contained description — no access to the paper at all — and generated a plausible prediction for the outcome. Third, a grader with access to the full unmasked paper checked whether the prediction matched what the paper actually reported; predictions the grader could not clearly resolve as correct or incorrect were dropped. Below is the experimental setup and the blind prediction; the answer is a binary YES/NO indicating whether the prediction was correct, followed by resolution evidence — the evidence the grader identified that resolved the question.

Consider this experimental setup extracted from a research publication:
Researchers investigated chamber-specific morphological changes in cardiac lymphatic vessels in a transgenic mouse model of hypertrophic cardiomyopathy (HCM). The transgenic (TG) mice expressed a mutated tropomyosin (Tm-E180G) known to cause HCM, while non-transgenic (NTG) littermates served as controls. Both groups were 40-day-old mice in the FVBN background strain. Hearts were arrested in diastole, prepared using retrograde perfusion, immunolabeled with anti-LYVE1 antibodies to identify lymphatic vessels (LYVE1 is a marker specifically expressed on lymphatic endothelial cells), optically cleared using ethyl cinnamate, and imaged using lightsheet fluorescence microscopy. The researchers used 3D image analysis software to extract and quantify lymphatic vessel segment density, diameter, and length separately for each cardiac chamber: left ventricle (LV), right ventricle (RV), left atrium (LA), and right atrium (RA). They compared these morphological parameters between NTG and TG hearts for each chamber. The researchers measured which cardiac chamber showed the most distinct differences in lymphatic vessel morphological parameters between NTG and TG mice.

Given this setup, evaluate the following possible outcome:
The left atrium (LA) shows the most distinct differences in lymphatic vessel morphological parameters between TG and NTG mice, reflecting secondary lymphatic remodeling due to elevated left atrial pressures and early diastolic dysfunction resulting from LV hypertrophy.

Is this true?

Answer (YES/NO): NO